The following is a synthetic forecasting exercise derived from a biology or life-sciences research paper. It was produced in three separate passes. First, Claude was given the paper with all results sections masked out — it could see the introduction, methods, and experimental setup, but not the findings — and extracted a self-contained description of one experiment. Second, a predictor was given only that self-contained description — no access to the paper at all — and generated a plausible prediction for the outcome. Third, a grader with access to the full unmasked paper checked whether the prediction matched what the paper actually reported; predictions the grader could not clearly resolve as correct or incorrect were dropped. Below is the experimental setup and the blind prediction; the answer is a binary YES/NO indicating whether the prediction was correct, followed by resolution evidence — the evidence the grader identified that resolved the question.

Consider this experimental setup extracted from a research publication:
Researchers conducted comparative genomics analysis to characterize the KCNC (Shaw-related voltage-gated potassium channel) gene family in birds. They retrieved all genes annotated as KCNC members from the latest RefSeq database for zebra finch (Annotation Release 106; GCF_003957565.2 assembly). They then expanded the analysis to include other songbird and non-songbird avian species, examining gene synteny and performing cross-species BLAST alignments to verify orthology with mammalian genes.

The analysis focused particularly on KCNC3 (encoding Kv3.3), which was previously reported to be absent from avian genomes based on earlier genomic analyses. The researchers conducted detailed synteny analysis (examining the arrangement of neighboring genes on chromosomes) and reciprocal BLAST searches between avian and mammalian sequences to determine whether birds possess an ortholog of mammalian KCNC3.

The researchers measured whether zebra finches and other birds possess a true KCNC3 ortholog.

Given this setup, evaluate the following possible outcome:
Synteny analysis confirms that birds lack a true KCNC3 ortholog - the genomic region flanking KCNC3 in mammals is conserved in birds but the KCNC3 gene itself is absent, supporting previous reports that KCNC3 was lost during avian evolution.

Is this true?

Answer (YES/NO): NO